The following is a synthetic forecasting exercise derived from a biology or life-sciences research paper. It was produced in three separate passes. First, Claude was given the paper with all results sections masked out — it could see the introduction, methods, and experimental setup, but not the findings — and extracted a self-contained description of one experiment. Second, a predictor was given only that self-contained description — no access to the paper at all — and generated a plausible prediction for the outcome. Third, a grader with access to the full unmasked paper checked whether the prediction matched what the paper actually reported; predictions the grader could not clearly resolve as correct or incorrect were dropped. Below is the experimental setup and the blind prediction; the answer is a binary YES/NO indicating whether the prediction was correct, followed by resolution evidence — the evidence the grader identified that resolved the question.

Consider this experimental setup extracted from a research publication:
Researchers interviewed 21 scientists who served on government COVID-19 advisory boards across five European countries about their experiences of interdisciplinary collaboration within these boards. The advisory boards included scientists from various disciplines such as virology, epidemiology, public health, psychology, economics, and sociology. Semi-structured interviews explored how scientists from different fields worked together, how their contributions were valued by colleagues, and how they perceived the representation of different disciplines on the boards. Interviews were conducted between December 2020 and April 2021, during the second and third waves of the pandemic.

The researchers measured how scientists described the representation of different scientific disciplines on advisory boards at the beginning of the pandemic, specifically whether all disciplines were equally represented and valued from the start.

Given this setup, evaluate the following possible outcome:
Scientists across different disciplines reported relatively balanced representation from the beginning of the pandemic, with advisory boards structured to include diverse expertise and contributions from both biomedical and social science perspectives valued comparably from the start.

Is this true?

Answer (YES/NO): NO